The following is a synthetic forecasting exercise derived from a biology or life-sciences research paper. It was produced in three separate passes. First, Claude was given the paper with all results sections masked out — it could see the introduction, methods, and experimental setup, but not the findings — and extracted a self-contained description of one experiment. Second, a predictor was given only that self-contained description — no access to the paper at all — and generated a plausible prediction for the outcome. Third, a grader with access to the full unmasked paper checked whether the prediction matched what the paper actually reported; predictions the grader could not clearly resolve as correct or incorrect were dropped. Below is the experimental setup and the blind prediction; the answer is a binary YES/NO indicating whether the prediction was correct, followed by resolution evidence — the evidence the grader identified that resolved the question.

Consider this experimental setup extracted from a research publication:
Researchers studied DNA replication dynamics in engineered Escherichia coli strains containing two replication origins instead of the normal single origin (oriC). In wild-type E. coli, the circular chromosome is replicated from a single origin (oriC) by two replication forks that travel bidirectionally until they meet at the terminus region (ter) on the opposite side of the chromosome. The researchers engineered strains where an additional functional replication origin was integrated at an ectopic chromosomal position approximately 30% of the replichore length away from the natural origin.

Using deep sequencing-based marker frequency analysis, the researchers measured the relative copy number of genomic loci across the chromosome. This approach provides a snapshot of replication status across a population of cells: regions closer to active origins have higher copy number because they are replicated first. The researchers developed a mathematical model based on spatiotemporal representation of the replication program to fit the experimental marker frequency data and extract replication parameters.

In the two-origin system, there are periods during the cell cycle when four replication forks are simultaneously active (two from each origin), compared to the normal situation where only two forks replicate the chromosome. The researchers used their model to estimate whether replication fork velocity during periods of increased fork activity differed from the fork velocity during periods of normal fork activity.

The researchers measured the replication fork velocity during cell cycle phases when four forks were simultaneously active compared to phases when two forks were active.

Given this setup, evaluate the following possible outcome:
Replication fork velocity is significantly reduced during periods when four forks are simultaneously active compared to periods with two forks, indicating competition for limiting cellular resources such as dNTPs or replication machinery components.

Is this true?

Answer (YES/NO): YES